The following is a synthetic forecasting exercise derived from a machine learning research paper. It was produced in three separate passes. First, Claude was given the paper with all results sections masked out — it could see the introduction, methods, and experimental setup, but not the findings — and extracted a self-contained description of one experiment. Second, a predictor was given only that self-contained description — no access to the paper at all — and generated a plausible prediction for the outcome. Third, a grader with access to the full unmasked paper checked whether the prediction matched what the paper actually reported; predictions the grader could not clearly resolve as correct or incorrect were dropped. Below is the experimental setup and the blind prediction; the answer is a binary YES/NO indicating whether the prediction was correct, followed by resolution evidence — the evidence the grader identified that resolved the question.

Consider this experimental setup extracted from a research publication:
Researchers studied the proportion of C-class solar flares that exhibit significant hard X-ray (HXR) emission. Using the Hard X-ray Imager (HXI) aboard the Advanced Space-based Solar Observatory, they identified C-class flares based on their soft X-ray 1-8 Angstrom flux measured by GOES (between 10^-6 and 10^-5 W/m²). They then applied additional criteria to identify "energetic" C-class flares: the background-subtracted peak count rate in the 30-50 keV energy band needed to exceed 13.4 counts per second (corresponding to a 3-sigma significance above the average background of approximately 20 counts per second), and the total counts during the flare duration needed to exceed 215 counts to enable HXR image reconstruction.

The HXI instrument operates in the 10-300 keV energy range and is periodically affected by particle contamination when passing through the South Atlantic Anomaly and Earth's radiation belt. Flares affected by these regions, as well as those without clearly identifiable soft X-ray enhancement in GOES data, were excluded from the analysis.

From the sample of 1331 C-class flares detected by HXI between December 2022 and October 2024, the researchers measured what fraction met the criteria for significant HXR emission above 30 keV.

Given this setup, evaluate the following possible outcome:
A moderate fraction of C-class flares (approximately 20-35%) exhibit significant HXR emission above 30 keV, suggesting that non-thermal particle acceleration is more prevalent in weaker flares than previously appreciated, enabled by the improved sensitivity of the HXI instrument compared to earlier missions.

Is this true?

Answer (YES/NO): NO